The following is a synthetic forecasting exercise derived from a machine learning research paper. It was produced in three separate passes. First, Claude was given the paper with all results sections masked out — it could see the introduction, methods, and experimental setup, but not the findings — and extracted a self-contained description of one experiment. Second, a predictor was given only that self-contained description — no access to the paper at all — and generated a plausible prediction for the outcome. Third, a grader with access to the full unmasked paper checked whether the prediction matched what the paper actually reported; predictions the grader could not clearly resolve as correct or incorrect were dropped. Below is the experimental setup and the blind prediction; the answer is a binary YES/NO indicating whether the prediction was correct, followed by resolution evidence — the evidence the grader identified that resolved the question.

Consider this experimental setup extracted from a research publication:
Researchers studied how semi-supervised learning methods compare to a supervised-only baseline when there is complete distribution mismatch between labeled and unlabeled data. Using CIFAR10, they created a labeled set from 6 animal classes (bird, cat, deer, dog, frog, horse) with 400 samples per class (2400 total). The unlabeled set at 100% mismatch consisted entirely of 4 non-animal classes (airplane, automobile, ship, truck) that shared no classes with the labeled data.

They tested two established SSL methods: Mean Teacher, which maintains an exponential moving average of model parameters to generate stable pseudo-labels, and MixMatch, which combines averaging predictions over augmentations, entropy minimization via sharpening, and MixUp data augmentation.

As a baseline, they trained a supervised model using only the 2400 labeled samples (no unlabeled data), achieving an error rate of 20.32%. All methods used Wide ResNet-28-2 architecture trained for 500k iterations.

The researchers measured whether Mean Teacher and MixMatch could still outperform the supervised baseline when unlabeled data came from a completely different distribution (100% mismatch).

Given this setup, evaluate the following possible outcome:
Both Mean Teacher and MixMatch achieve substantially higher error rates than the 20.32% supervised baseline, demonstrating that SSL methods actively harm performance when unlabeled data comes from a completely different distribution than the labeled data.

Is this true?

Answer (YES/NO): NO